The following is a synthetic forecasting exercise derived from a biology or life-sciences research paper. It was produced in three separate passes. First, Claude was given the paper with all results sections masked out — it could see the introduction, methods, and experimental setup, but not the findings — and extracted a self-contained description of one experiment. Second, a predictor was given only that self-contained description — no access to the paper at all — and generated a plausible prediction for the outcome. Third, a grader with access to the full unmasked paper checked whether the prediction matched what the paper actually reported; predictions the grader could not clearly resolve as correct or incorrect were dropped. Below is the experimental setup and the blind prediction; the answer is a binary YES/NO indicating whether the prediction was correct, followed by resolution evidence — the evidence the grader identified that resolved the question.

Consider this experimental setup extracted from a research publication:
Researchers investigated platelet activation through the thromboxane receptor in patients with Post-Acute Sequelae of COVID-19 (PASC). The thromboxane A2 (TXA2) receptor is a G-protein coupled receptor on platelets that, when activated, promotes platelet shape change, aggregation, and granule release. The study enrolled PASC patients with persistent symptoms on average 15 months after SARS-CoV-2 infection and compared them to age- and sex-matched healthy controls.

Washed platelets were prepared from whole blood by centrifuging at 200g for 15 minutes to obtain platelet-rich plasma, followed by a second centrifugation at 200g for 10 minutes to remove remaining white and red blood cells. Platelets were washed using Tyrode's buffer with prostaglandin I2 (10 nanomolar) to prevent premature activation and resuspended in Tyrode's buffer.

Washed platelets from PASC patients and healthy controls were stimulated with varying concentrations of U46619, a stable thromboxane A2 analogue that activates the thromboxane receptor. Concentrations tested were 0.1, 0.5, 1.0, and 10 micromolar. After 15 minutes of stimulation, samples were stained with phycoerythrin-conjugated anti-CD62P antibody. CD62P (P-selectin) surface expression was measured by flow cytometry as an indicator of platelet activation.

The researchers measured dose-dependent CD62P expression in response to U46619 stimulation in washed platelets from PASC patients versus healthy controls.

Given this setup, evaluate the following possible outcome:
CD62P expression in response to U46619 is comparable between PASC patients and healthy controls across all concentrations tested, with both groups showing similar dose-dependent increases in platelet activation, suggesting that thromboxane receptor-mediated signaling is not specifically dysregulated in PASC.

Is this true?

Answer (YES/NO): YES